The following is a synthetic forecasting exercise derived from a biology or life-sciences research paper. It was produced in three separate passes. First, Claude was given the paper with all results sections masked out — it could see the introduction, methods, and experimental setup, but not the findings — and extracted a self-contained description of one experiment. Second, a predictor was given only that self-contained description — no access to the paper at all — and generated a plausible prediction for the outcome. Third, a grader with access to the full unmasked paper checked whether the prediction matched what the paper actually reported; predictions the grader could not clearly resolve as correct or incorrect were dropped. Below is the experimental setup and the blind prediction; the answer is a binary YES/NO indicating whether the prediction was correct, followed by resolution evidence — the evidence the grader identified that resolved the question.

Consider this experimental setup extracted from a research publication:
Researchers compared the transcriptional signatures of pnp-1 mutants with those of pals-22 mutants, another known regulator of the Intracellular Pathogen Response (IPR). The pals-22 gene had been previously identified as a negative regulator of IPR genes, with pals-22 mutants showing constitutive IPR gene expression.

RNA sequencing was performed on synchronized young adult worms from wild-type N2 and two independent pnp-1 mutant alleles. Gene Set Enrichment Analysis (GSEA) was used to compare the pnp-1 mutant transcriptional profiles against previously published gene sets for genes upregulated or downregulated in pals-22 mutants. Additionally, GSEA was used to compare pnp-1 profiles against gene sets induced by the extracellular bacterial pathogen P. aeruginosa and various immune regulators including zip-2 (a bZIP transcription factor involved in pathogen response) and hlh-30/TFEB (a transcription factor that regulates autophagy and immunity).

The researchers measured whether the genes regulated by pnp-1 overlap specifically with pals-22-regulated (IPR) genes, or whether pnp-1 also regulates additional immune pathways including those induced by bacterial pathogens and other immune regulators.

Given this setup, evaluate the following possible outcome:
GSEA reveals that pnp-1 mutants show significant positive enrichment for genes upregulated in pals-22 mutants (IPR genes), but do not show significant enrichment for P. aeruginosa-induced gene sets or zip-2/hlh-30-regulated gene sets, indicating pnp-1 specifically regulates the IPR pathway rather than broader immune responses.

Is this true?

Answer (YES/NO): NO